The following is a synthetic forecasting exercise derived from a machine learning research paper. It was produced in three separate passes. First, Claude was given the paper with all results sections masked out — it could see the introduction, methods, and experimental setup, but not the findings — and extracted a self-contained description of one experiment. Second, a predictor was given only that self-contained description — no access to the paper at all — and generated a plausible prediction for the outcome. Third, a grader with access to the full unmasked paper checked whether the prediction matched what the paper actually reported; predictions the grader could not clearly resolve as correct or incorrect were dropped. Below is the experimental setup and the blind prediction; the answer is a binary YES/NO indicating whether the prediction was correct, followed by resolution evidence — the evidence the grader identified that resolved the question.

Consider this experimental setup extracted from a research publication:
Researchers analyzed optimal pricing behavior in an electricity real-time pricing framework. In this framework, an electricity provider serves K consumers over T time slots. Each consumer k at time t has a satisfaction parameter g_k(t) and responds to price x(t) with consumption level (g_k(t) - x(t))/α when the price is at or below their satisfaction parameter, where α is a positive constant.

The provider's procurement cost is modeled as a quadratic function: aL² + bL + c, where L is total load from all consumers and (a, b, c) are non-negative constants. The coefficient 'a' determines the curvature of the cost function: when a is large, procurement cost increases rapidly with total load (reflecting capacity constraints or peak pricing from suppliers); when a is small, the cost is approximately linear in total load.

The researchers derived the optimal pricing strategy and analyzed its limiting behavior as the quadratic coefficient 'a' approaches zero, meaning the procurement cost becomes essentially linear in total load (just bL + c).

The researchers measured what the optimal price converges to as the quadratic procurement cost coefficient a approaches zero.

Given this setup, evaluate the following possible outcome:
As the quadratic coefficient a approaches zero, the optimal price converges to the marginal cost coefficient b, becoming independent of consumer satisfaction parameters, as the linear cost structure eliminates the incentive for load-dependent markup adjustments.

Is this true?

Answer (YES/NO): YES